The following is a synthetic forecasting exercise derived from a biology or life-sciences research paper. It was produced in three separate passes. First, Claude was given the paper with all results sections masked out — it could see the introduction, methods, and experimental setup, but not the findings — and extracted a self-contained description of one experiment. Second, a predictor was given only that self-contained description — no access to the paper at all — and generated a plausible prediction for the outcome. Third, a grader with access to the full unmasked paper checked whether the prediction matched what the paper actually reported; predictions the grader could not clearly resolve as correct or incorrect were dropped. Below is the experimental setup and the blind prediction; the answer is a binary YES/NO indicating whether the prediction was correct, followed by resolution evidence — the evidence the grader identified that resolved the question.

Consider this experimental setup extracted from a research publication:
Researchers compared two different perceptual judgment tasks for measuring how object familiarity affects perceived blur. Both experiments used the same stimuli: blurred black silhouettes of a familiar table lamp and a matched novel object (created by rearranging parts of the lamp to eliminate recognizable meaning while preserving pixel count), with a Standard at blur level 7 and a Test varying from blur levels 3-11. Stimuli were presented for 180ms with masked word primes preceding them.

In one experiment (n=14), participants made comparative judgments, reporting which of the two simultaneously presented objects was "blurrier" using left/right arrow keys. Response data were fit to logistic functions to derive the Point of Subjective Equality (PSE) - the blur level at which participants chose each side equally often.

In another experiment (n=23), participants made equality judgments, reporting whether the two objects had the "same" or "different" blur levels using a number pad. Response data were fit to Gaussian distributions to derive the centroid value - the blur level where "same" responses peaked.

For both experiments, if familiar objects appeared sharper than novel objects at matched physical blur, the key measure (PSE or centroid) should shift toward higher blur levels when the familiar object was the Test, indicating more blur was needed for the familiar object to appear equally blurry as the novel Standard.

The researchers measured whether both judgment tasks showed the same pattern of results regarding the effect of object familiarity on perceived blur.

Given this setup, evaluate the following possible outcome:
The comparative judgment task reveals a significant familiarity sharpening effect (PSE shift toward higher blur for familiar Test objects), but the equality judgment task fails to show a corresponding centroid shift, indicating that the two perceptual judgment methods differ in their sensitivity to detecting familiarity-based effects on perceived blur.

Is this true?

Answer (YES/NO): NO